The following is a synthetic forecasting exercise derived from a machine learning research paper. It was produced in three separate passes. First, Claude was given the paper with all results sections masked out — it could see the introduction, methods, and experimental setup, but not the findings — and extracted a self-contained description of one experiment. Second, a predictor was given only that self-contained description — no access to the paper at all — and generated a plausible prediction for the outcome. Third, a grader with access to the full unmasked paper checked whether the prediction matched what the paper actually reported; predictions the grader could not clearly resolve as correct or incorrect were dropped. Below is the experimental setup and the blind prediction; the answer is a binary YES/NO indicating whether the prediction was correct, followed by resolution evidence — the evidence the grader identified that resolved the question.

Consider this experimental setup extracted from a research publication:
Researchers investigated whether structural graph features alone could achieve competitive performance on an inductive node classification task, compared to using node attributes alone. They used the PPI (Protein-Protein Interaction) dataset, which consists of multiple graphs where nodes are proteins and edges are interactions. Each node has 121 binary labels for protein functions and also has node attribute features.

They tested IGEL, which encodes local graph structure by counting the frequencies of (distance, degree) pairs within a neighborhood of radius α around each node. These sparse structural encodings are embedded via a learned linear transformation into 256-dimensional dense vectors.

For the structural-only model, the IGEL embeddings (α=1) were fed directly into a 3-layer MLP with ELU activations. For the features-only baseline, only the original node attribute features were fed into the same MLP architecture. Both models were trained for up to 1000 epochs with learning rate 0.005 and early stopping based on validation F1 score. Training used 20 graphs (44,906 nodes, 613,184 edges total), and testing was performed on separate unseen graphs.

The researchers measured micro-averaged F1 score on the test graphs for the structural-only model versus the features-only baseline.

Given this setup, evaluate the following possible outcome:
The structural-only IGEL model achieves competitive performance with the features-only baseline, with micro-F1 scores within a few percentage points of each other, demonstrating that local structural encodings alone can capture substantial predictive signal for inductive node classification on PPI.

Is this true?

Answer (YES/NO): NO